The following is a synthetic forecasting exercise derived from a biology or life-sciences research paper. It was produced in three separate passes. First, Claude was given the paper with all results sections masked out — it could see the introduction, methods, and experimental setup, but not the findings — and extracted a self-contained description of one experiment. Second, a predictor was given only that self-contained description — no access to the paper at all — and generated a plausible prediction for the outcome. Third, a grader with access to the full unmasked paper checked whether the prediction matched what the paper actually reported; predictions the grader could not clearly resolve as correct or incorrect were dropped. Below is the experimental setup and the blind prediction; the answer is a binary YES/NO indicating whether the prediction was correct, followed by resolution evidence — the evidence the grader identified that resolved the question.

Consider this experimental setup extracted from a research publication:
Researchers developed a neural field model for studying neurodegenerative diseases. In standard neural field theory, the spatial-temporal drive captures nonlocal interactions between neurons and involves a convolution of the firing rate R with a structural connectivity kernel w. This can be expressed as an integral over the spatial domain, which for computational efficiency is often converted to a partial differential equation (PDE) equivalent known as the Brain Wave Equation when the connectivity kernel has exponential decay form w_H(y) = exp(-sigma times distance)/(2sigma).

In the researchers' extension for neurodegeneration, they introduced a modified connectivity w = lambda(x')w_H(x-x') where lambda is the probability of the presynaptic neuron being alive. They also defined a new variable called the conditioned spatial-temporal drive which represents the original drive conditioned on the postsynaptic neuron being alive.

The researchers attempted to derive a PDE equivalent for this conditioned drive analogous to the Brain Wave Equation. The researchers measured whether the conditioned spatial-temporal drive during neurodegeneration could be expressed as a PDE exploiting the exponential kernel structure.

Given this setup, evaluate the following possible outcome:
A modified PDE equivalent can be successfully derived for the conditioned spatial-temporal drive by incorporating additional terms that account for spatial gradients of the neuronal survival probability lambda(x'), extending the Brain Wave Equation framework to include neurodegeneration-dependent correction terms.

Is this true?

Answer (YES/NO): NO